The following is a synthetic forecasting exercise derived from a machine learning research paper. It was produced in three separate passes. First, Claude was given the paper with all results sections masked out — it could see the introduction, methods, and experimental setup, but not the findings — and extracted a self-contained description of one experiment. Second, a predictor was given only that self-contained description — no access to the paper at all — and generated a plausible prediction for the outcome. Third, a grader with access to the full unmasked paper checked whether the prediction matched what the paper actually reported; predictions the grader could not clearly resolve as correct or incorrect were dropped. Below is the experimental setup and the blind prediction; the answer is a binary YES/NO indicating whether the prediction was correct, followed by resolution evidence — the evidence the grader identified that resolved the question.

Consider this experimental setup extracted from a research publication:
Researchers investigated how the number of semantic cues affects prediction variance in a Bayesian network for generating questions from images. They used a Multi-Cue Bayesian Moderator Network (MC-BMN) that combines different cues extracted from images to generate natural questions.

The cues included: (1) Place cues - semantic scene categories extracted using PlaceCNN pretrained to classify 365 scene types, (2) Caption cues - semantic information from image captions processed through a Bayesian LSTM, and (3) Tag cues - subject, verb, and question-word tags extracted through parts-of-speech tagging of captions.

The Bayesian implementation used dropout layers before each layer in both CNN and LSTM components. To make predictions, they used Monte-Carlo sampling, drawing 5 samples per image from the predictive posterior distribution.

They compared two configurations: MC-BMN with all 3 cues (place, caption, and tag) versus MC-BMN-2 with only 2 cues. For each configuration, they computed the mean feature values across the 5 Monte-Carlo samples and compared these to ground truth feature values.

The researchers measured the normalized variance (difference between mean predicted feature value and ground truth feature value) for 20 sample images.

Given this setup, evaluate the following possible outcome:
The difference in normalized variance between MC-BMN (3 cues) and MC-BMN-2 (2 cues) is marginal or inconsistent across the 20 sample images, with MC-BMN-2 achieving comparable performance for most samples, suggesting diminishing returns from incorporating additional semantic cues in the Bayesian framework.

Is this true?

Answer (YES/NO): NO